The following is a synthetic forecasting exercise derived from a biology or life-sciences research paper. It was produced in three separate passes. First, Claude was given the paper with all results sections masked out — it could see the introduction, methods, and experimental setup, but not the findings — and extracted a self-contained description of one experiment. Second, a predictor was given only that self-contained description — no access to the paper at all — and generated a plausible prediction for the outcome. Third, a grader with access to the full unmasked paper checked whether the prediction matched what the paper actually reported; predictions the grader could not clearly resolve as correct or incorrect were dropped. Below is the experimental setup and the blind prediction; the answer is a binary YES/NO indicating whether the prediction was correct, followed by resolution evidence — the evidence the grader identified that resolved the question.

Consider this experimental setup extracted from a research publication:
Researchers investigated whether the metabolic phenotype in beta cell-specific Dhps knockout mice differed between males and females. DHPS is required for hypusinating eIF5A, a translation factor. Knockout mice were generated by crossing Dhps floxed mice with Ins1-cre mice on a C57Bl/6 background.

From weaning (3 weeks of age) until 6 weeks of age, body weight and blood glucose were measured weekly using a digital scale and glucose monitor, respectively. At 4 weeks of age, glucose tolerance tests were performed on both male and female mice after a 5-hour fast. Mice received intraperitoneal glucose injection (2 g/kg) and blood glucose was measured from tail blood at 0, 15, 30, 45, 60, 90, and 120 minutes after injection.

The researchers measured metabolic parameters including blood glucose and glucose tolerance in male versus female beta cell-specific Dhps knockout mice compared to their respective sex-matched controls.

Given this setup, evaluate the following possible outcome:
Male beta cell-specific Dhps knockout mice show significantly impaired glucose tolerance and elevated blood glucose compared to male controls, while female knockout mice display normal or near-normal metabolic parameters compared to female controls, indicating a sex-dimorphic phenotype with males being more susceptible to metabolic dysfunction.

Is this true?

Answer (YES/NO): NO